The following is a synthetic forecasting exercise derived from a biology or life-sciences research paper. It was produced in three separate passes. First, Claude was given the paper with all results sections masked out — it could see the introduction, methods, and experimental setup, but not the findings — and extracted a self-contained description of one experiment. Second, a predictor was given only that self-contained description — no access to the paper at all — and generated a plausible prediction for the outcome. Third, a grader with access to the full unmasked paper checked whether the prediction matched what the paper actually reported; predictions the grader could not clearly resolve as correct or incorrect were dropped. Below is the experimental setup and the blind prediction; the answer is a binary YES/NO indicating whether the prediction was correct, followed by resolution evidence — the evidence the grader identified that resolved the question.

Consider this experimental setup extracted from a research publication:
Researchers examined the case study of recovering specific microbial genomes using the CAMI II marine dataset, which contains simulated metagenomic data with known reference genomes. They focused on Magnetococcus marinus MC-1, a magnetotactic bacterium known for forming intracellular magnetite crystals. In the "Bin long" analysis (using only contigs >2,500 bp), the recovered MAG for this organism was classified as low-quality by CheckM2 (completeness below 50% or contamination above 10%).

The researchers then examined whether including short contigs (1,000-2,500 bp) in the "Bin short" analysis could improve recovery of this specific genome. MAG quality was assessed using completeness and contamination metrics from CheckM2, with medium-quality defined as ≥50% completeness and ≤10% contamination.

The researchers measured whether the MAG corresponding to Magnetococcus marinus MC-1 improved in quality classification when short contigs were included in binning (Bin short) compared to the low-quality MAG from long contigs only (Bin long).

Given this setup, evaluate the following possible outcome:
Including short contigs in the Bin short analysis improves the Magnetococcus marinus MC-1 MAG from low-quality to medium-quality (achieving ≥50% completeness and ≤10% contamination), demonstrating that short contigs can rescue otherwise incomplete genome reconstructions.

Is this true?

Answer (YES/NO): YES